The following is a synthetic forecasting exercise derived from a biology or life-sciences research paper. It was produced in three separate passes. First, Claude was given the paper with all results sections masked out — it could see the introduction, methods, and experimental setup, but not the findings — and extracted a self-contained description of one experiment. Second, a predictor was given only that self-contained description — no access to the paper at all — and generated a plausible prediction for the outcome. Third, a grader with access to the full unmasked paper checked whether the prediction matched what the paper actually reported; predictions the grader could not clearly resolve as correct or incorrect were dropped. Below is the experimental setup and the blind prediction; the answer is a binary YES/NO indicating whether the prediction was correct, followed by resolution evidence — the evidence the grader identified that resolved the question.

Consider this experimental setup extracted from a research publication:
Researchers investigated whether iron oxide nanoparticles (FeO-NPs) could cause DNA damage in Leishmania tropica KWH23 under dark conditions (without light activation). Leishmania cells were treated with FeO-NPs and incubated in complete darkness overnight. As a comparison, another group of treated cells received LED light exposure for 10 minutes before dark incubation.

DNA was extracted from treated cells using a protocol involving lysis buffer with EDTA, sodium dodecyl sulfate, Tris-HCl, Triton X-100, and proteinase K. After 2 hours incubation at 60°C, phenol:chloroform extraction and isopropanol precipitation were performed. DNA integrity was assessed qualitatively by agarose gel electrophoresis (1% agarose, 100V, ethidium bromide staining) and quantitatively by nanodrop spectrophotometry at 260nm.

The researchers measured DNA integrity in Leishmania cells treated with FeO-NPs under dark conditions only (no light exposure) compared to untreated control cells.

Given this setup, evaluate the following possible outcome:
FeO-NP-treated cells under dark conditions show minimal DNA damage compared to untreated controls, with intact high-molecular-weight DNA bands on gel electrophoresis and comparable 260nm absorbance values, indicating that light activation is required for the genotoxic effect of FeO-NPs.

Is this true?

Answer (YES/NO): YES